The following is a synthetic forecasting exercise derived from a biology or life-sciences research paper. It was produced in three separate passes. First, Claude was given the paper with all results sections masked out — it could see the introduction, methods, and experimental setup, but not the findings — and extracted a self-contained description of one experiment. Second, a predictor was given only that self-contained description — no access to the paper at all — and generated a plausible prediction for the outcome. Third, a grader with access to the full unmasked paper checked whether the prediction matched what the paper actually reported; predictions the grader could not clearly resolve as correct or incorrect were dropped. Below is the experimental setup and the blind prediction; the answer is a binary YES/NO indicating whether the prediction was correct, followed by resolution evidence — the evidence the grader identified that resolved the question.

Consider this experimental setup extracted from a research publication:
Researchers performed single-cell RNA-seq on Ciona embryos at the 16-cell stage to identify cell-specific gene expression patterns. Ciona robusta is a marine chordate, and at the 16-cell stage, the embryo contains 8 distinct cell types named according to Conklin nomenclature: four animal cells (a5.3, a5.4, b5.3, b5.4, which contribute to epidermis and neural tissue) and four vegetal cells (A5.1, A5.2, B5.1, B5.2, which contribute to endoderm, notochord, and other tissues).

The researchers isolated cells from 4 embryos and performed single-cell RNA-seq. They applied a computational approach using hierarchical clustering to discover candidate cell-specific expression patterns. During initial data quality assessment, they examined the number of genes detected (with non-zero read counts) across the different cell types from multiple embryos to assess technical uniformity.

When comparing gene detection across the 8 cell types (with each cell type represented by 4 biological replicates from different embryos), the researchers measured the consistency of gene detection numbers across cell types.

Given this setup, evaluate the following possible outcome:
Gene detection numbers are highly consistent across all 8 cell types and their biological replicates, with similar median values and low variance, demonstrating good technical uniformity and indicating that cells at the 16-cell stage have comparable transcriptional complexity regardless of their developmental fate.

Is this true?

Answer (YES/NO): NO